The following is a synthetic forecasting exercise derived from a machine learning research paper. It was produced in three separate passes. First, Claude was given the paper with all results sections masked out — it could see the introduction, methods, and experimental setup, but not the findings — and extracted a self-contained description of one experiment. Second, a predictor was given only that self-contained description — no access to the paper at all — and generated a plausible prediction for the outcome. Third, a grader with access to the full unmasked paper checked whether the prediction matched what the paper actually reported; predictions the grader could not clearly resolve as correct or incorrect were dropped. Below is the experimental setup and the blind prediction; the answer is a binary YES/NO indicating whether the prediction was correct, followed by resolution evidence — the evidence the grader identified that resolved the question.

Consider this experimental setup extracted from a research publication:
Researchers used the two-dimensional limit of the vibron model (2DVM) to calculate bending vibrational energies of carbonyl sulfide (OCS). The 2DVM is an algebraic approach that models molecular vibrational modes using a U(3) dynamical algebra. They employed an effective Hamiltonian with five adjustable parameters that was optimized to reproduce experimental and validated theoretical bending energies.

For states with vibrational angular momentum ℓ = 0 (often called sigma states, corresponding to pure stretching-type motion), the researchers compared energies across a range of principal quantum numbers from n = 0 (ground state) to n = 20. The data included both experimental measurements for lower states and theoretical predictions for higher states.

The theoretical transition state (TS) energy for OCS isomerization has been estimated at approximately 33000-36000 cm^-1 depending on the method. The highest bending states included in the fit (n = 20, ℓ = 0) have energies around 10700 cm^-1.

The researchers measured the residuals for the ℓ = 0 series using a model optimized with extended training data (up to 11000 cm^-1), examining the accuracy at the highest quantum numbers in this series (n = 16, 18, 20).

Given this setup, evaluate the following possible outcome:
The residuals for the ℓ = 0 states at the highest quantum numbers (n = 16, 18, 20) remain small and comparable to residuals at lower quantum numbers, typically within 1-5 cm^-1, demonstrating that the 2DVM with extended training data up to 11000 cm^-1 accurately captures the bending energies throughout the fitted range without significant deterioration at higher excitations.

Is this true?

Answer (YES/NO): YES